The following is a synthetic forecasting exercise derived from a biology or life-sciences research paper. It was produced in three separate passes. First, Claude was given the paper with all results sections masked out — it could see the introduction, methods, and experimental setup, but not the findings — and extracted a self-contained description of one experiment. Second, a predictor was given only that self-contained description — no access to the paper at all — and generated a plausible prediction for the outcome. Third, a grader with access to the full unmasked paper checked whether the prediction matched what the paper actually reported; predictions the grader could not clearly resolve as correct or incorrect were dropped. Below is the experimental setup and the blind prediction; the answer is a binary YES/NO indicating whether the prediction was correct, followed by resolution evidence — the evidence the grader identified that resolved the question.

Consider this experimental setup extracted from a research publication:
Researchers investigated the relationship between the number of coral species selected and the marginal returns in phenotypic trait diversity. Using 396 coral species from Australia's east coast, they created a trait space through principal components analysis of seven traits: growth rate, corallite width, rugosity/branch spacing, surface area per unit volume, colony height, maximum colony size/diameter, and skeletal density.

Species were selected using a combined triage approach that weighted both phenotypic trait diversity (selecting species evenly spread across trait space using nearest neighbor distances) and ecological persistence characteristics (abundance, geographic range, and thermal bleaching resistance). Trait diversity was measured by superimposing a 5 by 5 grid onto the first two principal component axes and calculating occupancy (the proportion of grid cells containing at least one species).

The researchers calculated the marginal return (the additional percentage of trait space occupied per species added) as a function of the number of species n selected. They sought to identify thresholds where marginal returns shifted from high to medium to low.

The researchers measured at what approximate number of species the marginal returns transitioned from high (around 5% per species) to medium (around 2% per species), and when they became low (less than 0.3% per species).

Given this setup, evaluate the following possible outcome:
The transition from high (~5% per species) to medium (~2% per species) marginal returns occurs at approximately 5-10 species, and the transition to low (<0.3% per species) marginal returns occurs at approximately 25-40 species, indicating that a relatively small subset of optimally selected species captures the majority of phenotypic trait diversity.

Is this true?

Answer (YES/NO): NO